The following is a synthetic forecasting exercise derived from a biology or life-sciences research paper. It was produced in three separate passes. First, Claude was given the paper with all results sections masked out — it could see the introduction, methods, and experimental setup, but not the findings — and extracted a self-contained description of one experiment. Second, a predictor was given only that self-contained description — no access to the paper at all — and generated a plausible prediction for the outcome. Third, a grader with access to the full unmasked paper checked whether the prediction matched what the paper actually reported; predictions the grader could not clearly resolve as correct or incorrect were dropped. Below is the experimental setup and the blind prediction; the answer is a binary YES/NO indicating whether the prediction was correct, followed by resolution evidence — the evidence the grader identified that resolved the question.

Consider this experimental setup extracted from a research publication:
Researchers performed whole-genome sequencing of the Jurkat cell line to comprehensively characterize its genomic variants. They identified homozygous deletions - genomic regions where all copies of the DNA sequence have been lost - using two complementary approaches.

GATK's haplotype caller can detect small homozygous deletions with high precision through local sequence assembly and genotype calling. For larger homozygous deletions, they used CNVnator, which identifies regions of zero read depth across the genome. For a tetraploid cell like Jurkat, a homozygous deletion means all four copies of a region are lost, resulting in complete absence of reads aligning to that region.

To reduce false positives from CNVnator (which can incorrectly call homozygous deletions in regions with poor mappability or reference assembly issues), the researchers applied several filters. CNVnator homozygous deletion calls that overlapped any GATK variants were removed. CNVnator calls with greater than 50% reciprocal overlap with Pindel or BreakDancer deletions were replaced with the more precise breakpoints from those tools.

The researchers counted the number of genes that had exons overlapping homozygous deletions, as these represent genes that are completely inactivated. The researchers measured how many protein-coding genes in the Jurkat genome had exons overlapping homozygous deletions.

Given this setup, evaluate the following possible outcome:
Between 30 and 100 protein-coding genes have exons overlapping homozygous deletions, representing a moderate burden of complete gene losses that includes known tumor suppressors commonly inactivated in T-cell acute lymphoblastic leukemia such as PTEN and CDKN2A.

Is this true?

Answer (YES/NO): NO